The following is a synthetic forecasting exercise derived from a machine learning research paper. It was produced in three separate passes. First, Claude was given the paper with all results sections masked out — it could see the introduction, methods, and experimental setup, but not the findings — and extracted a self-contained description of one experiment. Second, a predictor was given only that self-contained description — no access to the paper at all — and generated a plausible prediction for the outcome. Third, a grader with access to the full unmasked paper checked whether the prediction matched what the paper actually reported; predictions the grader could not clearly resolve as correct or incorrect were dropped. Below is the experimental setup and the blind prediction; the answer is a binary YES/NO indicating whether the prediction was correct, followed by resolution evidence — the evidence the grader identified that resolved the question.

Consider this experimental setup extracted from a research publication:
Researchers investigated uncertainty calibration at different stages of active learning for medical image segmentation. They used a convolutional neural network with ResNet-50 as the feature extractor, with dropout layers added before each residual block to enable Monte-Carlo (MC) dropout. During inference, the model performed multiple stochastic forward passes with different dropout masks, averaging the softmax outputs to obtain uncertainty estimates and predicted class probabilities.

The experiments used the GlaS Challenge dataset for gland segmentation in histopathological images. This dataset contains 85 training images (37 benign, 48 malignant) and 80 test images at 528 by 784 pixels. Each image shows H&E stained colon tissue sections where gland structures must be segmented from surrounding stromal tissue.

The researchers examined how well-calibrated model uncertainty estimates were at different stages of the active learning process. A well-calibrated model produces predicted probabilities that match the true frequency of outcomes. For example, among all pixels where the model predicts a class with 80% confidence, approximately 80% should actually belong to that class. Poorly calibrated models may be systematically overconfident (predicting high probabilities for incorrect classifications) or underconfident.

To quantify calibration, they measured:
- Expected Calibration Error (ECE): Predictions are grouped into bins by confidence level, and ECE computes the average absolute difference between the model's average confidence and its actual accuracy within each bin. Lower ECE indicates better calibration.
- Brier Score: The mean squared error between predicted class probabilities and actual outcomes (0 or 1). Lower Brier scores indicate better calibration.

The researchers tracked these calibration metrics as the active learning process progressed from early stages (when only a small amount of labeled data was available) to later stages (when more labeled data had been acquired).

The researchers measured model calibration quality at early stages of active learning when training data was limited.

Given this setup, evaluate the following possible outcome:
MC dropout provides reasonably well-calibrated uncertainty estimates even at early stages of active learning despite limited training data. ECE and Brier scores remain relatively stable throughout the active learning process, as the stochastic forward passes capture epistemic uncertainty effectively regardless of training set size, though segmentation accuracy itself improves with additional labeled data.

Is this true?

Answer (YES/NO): NO